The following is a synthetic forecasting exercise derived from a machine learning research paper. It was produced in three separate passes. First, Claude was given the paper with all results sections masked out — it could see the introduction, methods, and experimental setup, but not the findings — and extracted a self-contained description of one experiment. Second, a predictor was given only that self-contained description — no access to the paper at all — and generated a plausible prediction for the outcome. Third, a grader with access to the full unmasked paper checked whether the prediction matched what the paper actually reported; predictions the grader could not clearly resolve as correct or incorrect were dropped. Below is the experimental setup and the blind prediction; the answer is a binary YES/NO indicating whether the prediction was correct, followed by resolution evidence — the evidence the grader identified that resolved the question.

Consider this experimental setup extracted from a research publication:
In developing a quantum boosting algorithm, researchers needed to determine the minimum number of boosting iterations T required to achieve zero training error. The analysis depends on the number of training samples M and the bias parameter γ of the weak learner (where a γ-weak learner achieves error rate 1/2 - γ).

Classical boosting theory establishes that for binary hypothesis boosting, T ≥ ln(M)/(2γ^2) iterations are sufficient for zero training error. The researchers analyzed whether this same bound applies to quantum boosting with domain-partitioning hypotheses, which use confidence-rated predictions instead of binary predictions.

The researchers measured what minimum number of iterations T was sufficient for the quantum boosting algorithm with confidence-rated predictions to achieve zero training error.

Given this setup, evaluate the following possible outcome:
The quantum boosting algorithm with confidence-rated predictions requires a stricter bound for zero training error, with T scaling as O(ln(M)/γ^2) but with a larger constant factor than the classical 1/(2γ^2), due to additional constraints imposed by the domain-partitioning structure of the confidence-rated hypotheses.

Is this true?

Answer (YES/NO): NO